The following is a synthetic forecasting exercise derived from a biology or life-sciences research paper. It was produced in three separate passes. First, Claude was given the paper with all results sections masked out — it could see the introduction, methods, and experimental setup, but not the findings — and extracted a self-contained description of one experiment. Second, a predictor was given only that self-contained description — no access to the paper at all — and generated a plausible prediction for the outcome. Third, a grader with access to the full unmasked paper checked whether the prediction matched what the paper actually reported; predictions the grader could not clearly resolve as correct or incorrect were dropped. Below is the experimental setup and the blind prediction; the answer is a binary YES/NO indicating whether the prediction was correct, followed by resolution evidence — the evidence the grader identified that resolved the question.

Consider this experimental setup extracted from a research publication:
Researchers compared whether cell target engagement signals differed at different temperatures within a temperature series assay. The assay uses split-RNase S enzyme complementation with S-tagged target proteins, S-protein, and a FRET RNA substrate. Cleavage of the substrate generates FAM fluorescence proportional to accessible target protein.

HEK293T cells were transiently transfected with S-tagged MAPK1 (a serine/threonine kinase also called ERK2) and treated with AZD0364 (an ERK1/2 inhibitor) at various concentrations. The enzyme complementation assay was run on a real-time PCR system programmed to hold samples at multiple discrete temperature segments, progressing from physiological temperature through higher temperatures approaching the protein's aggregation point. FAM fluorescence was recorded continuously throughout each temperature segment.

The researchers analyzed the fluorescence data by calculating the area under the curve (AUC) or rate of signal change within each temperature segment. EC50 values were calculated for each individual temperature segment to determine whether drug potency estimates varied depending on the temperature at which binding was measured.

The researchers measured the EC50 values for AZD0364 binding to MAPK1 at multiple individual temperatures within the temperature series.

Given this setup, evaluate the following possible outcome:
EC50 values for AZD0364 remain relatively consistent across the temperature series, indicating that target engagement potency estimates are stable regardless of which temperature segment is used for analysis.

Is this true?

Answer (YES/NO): NO